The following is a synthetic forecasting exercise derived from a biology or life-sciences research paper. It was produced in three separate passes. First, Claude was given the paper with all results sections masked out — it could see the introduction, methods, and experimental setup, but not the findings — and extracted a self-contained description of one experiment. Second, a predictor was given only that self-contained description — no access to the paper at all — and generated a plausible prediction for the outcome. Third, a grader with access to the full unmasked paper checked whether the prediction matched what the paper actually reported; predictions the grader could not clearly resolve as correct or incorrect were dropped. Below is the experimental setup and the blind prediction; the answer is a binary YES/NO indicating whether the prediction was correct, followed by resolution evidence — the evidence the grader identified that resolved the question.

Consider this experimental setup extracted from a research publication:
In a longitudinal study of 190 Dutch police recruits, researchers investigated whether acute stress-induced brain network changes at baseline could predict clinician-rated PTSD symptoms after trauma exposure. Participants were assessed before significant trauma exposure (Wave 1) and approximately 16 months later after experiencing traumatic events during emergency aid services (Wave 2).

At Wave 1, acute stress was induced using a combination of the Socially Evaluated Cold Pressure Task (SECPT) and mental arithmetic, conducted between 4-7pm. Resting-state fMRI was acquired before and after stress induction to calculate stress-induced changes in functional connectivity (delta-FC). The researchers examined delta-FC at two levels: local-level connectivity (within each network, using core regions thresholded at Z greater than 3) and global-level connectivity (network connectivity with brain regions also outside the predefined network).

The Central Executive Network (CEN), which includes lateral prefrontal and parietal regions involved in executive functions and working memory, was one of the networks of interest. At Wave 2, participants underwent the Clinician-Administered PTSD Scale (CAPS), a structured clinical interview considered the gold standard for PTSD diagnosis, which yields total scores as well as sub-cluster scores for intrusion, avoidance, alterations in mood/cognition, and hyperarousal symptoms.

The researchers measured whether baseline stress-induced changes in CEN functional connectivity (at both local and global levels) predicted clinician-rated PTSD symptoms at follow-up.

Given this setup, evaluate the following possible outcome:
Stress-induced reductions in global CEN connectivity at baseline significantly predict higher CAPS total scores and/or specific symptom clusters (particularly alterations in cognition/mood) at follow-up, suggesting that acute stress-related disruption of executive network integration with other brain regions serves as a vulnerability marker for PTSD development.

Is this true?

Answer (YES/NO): NO